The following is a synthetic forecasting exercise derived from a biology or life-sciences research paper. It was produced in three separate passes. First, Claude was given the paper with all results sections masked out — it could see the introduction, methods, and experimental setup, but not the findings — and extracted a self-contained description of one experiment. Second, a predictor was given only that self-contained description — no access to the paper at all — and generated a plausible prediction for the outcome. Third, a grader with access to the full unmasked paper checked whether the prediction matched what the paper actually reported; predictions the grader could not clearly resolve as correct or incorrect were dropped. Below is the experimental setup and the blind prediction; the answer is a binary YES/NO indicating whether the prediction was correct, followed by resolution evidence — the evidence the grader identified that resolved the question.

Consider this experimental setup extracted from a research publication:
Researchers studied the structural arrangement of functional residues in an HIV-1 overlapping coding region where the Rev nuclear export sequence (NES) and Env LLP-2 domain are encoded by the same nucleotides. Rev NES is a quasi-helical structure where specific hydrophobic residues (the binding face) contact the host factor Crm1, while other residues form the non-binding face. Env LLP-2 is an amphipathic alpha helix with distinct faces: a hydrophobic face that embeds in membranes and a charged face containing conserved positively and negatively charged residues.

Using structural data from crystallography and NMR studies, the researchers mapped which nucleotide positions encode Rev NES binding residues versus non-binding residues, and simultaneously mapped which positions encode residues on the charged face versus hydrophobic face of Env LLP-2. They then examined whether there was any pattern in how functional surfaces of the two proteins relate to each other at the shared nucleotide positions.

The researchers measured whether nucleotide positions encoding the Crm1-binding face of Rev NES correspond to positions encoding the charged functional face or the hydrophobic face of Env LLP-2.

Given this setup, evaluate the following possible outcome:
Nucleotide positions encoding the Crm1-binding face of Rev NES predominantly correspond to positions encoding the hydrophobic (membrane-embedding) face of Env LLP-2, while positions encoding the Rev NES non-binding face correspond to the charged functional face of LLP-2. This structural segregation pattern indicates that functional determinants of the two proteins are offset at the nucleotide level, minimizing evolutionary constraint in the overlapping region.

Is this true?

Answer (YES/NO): YES